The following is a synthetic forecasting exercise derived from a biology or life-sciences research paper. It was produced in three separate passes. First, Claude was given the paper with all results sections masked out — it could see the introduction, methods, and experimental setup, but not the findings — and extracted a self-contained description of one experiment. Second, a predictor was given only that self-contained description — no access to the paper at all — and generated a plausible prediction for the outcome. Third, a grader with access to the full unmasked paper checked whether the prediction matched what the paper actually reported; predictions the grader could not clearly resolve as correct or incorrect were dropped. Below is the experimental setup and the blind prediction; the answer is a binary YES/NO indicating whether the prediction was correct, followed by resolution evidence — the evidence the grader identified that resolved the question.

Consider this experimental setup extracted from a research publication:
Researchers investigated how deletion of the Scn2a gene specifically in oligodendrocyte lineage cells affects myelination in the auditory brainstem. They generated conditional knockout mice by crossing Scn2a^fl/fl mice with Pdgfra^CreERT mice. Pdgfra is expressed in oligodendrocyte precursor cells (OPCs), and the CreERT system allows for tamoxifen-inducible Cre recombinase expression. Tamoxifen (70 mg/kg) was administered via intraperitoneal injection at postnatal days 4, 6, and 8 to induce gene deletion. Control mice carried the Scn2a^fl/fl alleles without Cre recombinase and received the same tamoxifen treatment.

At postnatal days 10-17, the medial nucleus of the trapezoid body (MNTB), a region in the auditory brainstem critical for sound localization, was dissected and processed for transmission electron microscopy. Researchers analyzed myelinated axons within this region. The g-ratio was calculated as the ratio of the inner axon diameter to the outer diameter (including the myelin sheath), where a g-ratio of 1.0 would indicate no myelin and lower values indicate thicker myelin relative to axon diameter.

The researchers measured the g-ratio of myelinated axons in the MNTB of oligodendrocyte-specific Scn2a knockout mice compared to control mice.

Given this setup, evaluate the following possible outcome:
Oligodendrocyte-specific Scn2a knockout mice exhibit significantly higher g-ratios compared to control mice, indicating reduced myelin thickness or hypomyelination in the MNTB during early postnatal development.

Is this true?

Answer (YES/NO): YES